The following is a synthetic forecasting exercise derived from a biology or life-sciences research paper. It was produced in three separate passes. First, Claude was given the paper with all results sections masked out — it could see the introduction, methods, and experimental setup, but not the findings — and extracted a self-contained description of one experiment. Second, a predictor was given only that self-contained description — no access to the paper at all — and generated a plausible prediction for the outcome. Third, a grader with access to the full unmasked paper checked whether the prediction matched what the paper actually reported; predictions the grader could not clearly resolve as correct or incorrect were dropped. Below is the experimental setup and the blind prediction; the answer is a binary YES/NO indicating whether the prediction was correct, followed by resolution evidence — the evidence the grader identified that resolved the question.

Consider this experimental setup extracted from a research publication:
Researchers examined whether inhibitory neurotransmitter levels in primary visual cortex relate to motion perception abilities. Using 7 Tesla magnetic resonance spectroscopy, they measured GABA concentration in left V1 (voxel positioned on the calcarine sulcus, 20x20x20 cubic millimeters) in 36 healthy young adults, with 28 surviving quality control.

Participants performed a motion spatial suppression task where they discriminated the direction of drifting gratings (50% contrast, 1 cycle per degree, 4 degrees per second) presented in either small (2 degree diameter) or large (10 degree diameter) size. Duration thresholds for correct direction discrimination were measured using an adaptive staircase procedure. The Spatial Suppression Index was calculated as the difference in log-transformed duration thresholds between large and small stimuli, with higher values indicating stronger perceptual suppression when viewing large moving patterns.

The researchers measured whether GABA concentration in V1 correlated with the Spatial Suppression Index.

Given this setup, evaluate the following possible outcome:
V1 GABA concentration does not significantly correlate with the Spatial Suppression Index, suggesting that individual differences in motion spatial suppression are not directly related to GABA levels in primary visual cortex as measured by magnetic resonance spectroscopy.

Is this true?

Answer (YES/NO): YES